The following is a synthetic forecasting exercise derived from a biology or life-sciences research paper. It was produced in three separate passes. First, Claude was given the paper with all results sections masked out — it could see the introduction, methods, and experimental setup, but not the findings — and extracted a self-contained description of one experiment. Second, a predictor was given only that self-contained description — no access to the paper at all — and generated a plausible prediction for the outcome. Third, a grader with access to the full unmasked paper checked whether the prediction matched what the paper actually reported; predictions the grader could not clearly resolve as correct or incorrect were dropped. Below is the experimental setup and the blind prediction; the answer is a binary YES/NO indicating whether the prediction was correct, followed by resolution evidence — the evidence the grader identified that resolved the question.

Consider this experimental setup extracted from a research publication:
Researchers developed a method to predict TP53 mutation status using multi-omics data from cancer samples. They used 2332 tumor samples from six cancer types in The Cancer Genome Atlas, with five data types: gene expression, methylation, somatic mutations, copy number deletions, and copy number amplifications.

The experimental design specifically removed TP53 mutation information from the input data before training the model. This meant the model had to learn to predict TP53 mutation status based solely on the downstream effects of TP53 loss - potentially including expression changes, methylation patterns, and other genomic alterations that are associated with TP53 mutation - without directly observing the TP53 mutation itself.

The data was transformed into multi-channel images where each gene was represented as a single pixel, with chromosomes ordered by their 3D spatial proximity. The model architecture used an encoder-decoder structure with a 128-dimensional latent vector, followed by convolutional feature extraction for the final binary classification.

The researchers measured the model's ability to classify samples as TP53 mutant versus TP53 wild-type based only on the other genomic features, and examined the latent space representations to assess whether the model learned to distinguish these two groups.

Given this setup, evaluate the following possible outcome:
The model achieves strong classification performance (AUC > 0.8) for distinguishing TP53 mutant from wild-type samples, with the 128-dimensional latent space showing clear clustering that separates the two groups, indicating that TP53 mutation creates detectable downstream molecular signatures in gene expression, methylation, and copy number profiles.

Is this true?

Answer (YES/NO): YES